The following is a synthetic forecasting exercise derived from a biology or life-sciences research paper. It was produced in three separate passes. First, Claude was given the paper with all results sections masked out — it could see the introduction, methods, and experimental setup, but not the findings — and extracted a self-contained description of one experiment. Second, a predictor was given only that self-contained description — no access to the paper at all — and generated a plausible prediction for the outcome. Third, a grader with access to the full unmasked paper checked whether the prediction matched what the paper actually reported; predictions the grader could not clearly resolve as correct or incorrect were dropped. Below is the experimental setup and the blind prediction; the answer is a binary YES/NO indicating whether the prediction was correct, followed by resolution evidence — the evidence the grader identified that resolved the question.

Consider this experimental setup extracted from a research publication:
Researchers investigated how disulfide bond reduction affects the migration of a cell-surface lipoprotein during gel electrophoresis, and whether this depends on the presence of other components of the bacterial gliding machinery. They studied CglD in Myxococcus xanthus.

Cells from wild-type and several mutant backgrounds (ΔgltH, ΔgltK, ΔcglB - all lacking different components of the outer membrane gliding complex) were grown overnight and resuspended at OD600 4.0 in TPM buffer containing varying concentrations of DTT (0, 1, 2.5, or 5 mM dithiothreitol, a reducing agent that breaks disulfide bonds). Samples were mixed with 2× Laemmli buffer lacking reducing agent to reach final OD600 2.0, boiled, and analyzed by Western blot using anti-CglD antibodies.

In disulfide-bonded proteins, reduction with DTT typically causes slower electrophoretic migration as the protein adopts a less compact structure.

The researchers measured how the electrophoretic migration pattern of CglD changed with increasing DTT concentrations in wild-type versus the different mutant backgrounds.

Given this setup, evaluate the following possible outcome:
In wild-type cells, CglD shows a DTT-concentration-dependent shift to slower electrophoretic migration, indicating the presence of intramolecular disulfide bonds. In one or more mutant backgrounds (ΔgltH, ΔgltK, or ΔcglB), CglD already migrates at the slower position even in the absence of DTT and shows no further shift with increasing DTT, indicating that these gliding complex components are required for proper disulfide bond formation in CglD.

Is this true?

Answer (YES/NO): NO